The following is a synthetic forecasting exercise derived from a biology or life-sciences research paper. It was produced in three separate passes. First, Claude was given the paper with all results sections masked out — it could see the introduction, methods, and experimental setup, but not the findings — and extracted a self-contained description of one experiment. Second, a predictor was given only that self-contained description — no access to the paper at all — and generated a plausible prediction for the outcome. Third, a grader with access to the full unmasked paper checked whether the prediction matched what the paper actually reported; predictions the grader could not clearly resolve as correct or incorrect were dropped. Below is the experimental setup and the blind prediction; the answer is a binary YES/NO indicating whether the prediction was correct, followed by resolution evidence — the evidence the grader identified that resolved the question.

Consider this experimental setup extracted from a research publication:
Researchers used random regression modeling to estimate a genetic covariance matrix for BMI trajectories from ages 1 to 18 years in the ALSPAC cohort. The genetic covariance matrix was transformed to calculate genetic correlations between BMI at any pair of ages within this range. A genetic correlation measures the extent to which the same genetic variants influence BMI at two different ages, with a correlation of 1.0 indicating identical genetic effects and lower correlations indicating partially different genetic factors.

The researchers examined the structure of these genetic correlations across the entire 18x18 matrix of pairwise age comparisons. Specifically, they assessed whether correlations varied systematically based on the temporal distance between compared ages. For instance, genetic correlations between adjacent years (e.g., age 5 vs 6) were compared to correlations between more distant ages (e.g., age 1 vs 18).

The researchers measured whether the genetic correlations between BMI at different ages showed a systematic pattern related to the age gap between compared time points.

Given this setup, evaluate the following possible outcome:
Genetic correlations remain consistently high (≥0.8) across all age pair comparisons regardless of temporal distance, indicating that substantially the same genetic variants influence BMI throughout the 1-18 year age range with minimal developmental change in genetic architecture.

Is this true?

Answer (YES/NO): NO